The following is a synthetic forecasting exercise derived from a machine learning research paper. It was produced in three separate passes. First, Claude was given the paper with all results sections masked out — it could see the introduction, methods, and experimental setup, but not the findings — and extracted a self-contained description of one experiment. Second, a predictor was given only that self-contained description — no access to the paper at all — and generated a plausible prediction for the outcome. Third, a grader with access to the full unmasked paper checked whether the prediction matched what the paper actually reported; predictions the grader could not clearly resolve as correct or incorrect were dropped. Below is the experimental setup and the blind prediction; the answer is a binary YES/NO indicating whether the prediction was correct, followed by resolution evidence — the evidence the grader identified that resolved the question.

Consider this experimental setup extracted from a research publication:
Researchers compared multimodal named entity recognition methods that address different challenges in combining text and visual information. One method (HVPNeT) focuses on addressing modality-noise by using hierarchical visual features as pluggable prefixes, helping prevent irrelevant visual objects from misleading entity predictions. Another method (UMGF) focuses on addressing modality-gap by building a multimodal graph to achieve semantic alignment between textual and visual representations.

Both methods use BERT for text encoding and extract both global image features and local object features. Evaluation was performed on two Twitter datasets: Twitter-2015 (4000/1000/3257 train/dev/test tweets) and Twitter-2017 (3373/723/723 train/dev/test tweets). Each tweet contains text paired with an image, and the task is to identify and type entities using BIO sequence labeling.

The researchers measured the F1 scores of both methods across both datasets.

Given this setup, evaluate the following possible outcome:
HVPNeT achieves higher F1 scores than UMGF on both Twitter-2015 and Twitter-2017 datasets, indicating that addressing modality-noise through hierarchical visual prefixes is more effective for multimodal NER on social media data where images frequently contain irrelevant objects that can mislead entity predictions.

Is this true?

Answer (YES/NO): YES